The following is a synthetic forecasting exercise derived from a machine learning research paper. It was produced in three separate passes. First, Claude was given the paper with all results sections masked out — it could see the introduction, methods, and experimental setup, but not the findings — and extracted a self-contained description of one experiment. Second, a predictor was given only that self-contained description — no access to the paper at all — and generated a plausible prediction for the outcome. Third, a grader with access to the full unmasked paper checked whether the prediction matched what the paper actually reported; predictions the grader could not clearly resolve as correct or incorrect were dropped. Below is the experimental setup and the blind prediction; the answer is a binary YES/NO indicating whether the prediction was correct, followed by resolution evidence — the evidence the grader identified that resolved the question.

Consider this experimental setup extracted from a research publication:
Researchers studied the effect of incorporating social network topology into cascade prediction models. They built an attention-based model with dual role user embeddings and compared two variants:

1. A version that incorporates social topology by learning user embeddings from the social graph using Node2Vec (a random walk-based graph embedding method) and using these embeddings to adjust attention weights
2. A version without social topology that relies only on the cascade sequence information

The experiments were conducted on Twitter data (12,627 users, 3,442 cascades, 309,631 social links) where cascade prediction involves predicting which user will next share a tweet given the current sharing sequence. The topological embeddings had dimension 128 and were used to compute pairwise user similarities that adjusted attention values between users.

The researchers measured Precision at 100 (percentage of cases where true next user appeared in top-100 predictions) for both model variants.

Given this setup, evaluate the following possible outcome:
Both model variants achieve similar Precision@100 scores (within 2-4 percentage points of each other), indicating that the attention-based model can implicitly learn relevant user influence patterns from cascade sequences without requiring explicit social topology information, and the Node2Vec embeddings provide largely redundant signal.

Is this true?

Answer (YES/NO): NO